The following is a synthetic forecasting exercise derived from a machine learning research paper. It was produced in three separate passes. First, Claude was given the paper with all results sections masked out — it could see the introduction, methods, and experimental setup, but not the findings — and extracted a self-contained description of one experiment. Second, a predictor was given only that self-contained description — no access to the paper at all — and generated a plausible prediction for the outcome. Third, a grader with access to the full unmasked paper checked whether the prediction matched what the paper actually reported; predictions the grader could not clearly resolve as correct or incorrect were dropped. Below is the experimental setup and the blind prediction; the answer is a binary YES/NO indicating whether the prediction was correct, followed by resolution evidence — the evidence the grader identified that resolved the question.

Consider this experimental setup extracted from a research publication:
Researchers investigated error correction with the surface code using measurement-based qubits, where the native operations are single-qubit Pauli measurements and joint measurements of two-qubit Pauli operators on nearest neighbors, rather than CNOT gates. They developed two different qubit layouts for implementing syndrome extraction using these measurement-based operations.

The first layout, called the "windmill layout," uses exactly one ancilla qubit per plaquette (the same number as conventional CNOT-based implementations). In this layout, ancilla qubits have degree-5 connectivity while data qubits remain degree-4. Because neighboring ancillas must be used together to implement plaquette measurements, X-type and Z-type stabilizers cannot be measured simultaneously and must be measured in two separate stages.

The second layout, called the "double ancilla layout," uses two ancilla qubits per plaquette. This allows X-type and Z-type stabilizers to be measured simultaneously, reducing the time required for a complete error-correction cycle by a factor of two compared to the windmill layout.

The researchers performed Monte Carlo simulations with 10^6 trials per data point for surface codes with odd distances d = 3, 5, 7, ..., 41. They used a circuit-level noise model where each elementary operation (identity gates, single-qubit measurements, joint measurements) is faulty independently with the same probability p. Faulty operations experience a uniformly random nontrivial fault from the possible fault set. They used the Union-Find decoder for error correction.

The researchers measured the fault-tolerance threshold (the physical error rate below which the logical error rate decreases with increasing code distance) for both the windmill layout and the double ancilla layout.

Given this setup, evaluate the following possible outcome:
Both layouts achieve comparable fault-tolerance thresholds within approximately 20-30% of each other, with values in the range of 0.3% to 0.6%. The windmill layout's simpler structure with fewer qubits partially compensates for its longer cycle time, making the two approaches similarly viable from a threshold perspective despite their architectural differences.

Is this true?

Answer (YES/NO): NO